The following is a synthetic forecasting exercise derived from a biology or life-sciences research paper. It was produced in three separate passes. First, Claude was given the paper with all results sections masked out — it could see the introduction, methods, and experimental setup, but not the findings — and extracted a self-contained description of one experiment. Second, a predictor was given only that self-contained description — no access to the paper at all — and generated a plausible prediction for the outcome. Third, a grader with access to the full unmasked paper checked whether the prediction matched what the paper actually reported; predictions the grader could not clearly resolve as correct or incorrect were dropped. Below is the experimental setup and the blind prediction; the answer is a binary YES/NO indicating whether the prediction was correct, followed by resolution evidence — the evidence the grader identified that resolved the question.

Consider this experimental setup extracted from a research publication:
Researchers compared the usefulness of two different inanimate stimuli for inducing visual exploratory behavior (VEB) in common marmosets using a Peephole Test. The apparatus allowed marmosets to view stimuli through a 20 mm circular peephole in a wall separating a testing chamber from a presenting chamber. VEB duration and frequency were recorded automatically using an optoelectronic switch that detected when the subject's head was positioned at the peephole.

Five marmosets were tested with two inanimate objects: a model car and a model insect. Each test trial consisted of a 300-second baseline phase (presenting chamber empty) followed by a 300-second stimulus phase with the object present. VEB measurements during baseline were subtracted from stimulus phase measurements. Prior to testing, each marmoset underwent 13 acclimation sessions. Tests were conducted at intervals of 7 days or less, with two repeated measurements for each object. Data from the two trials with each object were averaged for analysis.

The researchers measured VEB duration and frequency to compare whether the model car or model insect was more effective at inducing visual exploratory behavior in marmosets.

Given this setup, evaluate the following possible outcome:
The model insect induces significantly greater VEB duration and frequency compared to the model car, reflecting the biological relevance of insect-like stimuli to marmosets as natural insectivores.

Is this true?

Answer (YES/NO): NO